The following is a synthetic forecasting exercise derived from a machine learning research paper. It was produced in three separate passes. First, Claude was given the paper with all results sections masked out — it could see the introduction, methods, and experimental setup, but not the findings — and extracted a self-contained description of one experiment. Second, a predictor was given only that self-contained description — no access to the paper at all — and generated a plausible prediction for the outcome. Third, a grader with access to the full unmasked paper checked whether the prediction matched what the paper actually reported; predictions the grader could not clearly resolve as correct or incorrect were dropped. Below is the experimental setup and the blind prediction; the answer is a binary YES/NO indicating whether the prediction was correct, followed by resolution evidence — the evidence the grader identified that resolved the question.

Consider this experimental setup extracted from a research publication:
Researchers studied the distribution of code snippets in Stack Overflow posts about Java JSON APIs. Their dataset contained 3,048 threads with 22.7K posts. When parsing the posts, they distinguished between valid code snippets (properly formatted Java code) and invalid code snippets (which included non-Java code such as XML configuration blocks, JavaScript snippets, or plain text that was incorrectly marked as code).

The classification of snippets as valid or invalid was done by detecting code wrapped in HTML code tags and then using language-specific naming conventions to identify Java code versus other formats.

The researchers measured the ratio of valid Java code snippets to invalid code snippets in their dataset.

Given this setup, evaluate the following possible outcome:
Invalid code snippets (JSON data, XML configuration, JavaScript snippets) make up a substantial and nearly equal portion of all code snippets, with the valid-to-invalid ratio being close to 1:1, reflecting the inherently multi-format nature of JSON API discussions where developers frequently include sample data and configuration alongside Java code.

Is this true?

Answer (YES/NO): NO